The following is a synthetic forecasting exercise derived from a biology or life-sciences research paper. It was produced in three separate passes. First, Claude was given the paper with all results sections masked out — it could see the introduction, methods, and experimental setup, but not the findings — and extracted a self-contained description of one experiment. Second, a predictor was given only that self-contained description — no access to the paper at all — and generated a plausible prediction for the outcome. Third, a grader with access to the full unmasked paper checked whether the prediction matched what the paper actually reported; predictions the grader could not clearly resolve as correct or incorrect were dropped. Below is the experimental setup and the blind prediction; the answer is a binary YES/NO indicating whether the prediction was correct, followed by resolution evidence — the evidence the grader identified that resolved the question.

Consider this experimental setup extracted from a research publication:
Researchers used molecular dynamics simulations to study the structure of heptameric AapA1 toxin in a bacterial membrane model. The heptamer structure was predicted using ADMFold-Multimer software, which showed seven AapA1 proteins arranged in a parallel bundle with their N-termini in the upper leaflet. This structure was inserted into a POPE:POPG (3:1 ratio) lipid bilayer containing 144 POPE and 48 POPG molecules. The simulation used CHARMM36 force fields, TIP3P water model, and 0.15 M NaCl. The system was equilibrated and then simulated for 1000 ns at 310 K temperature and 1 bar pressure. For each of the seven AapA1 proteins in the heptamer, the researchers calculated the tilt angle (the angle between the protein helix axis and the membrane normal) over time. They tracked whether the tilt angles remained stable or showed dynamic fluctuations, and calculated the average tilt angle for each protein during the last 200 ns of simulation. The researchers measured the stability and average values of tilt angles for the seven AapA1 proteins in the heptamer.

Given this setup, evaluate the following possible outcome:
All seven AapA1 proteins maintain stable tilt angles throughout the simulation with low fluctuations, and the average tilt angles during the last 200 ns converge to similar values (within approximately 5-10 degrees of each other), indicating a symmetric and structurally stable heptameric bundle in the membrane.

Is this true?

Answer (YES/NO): NO